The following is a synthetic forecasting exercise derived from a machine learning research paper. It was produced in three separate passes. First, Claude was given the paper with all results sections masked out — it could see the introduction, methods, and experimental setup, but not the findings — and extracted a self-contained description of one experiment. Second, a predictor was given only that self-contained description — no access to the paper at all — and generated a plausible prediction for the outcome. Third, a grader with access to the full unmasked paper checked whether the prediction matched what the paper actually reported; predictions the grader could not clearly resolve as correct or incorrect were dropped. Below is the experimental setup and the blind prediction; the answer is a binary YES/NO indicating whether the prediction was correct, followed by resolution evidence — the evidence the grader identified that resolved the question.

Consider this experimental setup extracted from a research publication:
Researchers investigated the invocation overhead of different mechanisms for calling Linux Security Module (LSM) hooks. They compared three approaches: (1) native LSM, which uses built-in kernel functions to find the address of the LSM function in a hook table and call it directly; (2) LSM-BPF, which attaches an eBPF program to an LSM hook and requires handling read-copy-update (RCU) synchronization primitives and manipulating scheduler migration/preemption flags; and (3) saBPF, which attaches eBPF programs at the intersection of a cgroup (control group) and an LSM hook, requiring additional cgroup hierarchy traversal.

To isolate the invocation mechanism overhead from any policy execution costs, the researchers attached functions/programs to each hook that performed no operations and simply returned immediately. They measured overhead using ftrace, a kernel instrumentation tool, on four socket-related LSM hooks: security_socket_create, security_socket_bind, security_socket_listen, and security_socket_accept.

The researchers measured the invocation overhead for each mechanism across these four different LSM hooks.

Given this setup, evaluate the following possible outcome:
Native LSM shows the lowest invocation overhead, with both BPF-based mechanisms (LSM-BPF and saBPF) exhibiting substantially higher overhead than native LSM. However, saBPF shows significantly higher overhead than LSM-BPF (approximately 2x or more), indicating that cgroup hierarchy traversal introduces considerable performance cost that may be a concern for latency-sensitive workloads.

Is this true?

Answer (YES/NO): NO